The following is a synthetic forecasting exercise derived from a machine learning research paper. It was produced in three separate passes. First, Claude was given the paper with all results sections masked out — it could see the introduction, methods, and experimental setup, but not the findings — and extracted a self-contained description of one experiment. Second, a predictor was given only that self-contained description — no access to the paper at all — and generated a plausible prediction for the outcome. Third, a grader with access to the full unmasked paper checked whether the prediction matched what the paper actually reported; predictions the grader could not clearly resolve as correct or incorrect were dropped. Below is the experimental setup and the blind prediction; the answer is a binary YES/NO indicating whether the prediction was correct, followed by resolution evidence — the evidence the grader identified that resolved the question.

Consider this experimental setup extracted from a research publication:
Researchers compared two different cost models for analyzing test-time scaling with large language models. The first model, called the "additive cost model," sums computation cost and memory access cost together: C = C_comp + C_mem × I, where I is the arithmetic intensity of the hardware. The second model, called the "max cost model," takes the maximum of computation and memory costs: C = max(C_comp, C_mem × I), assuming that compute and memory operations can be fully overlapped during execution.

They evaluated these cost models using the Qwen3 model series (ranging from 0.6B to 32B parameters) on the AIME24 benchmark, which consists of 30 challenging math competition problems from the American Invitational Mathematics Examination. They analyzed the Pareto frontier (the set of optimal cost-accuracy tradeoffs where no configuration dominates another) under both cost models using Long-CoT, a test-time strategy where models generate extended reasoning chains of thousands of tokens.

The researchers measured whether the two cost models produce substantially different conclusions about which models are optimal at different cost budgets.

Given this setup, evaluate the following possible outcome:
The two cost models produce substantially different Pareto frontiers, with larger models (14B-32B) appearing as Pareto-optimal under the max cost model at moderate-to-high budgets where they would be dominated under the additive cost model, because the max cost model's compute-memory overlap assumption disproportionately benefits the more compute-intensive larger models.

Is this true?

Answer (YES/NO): NO